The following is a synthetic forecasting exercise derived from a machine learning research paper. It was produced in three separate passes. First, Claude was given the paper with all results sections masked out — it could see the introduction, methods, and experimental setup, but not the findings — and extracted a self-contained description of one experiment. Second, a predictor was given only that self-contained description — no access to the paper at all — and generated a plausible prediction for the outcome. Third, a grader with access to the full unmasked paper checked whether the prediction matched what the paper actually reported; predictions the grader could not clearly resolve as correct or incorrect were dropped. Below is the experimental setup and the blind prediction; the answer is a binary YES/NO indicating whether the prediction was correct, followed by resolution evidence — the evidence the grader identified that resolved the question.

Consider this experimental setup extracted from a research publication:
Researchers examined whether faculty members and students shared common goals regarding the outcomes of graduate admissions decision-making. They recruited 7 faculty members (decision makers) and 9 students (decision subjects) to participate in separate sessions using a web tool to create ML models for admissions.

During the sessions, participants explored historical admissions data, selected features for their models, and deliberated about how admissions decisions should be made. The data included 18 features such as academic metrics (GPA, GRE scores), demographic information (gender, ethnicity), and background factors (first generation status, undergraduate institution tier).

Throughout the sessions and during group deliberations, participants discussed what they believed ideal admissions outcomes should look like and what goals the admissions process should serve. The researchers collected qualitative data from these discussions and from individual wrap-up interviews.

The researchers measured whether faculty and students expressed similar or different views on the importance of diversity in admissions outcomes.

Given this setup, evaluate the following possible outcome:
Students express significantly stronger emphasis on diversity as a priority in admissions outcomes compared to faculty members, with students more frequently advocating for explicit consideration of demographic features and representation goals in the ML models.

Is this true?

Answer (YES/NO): NO